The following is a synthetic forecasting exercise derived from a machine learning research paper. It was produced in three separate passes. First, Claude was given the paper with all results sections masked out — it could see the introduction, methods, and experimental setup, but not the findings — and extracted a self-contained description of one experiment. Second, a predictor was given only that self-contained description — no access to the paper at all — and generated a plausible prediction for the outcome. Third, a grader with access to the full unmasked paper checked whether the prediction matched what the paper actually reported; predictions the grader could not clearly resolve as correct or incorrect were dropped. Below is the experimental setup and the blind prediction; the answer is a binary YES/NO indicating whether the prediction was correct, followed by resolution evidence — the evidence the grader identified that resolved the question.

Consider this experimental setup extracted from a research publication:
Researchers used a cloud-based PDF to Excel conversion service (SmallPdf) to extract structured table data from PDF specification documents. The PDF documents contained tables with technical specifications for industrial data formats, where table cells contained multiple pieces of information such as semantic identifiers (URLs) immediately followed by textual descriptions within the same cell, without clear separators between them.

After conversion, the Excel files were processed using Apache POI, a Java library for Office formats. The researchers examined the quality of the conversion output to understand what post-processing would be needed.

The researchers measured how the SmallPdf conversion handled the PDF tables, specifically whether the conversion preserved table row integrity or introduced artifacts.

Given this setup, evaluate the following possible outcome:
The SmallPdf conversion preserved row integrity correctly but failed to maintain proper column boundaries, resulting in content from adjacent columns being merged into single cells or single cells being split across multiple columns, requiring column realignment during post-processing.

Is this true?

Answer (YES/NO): NO